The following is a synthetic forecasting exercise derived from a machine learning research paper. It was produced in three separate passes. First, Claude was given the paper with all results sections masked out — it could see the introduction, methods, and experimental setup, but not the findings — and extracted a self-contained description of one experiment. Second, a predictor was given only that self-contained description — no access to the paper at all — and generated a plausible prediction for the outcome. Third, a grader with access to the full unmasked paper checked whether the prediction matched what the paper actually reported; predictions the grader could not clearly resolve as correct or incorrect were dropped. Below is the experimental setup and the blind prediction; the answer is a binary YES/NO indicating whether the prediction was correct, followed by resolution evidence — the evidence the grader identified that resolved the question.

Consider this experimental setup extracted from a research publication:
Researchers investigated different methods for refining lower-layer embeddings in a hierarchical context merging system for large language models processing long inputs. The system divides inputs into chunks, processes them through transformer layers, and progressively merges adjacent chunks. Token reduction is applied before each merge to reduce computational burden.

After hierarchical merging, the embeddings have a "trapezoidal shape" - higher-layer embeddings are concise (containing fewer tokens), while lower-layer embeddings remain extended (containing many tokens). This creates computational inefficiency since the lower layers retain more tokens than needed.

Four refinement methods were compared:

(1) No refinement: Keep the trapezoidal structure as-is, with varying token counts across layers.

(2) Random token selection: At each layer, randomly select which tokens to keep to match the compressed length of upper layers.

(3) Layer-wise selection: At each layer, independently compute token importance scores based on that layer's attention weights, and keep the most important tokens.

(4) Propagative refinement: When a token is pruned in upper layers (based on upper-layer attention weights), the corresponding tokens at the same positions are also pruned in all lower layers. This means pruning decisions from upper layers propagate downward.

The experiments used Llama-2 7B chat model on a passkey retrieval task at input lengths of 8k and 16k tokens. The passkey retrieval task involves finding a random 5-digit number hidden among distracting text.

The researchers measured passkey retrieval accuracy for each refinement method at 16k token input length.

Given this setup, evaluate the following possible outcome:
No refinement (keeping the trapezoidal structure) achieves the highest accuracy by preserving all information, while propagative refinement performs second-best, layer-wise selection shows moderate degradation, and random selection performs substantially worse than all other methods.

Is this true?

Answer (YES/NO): NO